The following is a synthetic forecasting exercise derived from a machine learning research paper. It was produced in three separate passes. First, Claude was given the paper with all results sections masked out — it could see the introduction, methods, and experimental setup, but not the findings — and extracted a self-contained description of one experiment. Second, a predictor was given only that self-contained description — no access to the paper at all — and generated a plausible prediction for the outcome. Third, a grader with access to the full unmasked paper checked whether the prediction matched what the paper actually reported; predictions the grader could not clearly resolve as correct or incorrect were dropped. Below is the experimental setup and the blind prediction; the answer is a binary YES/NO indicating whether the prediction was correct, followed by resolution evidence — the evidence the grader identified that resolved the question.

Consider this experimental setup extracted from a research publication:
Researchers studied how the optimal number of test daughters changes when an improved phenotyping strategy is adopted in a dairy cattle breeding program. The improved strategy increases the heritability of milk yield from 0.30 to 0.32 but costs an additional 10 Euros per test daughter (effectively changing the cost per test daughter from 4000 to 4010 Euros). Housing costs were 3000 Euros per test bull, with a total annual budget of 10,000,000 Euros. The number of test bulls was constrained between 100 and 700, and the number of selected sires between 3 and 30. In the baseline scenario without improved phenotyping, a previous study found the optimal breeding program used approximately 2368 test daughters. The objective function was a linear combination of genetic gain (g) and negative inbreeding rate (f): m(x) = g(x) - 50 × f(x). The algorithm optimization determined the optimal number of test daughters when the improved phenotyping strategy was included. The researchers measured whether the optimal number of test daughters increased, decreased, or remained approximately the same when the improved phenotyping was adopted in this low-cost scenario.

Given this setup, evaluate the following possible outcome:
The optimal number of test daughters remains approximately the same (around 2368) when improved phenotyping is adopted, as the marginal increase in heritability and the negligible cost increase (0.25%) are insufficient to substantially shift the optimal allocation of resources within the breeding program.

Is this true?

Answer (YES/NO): NO